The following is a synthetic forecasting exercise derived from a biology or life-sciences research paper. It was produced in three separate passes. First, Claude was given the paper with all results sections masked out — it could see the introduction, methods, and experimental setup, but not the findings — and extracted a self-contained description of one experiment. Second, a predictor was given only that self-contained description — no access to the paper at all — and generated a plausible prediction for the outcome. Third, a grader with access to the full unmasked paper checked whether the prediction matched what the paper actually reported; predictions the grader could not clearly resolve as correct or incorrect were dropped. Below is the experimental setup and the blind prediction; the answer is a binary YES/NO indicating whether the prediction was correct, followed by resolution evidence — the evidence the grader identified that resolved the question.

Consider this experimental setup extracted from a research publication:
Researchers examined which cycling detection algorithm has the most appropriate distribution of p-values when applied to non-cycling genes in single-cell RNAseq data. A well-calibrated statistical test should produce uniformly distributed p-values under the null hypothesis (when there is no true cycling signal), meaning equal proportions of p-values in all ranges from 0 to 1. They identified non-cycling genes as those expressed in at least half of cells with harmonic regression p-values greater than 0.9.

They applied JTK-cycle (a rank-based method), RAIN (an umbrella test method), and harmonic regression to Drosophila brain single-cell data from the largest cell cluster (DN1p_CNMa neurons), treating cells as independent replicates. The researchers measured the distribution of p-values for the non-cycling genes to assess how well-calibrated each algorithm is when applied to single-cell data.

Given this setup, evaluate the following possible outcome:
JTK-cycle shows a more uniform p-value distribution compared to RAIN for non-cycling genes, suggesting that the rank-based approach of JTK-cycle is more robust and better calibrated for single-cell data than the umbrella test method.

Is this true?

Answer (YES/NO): NO